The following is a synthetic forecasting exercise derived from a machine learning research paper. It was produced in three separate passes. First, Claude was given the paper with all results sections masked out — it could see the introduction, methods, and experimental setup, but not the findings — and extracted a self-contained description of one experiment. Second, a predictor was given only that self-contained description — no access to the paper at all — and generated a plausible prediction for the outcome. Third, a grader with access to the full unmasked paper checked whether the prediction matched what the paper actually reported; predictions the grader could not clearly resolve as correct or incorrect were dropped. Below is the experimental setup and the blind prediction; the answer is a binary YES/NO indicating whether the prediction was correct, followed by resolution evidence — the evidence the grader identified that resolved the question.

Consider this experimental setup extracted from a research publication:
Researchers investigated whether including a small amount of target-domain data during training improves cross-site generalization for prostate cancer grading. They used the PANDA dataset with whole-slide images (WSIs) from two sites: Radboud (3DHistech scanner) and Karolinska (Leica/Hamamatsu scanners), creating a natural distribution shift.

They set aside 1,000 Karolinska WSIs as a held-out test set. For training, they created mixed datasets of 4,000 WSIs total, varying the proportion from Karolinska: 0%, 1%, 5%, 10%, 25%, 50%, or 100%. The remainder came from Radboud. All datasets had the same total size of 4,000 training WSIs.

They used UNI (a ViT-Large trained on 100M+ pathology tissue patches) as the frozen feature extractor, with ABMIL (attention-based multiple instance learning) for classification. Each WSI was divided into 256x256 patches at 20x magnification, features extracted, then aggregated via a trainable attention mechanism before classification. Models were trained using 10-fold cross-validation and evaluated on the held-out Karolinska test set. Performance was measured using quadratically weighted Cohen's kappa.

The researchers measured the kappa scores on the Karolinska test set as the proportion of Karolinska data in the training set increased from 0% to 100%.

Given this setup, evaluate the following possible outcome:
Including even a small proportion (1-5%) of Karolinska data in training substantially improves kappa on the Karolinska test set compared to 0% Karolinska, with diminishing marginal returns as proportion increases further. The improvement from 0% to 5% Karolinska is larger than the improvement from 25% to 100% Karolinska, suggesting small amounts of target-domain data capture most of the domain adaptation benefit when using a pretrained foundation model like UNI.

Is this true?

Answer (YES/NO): YES